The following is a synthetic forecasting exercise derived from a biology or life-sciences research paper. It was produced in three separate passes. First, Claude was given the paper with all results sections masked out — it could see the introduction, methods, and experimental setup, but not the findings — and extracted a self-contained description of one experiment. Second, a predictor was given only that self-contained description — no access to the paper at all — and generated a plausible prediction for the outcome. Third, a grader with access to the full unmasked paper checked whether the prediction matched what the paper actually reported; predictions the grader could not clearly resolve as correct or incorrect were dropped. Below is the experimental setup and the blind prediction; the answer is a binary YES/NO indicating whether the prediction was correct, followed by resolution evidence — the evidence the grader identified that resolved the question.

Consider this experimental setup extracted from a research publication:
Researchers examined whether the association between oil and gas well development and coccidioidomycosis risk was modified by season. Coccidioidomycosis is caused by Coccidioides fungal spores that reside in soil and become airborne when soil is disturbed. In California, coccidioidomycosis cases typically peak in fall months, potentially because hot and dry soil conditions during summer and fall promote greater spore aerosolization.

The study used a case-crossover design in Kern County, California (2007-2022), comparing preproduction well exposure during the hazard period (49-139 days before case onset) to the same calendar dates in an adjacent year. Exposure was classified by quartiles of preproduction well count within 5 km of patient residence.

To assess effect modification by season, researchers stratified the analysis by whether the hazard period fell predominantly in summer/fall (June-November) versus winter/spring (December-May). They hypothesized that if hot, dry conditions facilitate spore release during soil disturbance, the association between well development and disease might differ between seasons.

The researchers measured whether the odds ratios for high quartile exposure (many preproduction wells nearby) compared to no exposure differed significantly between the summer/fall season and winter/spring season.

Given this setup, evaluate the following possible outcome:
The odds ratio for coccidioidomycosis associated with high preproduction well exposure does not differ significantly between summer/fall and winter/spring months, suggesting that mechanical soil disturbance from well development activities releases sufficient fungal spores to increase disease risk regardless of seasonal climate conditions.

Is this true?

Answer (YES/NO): NO